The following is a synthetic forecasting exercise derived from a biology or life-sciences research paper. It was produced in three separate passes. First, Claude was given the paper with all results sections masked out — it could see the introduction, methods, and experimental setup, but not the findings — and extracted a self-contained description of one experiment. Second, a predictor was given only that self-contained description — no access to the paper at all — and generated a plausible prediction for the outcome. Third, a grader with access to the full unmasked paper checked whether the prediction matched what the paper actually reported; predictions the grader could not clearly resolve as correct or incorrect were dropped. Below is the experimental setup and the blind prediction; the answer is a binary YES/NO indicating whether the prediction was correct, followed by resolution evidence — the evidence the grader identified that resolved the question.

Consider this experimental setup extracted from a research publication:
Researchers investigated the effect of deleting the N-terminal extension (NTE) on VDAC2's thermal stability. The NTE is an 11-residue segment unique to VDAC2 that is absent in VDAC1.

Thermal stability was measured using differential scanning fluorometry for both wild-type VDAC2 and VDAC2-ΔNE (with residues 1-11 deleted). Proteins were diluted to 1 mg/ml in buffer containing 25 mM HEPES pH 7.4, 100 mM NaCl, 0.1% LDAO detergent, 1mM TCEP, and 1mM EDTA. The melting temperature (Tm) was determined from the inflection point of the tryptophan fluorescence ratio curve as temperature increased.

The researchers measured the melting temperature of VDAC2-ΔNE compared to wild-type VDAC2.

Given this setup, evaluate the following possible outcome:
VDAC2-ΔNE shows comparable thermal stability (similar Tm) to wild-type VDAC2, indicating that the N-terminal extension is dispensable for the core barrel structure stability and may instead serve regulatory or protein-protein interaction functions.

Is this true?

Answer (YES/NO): NO